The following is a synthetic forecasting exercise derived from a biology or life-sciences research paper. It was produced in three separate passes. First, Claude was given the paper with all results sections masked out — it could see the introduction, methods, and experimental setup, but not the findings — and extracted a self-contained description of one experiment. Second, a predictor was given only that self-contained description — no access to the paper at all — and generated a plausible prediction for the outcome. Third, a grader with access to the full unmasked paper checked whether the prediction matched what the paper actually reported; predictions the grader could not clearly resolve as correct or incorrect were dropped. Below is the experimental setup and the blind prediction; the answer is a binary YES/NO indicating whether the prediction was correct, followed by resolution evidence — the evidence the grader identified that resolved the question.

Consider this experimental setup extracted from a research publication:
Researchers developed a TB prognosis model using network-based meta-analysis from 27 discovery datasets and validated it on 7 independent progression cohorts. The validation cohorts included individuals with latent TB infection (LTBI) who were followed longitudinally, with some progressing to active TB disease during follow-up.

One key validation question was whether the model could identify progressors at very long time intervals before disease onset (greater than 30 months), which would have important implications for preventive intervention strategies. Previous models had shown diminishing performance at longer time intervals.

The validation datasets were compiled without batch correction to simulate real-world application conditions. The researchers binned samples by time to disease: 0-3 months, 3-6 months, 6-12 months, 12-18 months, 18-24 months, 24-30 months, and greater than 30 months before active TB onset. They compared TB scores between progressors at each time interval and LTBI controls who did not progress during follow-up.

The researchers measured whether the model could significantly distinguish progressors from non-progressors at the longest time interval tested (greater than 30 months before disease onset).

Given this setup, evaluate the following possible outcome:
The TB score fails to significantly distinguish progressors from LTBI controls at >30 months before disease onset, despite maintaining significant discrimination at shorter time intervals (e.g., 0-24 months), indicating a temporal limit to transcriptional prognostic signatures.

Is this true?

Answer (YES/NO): NO